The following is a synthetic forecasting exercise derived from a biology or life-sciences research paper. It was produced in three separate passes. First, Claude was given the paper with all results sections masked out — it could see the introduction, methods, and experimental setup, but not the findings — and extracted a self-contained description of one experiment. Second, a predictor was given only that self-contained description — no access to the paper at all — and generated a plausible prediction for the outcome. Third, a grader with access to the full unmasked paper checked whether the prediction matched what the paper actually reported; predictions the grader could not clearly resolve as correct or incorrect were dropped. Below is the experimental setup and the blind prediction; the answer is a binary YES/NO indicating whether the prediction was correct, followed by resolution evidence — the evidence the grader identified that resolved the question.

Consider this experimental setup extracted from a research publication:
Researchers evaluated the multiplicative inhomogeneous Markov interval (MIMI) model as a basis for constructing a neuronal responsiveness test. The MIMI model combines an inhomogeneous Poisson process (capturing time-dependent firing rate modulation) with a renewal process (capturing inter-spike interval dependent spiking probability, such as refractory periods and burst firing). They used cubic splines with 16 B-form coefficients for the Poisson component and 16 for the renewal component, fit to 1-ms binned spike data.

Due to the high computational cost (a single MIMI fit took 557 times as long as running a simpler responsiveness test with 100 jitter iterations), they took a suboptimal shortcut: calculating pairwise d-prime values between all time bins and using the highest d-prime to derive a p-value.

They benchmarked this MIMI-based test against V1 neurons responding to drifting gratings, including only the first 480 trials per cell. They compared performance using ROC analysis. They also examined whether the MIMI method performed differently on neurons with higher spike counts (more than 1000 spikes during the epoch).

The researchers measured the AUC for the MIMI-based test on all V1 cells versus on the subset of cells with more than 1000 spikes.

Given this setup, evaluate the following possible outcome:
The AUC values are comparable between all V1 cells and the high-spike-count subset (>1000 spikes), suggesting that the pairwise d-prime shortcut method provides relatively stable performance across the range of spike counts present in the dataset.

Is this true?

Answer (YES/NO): NO